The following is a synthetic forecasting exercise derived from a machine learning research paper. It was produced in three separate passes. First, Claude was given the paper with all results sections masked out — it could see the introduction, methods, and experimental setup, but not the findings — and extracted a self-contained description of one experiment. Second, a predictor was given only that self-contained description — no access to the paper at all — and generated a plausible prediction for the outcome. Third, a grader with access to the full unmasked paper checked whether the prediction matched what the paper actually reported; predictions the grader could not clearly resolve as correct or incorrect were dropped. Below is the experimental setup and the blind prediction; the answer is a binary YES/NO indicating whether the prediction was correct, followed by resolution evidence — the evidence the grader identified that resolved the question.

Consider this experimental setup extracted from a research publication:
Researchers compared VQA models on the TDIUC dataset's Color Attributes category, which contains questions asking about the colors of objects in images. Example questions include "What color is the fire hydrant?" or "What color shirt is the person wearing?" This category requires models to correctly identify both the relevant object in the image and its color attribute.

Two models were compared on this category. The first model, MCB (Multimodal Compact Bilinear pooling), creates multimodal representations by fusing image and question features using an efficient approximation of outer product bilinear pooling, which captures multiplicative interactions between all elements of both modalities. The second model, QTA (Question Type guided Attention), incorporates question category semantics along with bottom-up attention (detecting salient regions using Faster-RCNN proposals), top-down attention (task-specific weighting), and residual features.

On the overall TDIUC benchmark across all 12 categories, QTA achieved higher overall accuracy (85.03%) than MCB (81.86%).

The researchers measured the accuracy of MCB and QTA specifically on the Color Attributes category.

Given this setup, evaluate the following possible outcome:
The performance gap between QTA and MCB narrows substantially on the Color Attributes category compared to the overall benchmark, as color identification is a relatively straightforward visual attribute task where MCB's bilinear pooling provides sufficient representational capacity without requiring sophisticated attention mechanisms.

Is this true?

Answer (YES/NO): NO